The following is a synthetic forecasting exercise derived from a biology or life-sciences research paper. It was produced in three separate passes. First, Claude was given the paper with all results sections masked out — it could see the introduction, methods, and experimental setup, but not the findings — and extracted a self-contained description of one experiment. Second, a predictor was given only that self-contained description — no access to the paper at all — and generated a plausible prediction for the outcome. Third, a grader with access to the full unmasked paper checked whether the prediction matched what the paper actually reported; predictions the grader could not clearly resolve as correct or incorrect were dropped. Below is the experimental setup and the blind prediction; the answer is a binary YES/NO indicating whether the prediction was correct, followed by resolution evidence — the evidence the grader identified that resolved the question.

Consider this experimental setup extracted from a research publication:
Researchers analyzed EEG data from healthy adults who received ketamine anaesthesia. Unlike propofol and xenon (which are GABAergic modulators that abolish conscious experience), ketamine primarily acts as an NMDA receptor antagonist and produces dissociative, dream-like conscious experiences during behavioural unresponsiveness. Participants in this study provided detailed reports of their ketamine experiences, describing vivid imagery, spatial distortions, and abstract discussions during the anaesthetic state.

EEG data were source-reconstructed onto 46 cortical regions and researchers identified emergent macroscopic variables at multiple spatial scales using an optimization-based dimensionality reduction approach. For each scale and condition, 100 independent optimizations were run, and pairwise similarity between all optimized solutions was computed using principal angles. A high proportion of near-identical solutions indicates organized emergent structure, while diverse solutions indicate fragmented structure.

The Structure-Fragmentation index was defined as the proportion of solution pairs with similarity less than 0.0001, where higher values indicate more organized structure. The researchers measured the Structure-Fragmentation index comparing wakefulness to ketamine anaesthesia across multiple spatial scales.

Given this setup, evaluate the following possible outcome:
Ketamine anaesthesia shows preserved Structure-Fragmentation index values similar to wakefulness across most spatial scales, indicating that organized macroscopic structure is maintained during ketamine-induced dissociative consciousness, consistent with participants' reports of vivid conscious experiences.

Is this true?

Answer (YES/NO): YES